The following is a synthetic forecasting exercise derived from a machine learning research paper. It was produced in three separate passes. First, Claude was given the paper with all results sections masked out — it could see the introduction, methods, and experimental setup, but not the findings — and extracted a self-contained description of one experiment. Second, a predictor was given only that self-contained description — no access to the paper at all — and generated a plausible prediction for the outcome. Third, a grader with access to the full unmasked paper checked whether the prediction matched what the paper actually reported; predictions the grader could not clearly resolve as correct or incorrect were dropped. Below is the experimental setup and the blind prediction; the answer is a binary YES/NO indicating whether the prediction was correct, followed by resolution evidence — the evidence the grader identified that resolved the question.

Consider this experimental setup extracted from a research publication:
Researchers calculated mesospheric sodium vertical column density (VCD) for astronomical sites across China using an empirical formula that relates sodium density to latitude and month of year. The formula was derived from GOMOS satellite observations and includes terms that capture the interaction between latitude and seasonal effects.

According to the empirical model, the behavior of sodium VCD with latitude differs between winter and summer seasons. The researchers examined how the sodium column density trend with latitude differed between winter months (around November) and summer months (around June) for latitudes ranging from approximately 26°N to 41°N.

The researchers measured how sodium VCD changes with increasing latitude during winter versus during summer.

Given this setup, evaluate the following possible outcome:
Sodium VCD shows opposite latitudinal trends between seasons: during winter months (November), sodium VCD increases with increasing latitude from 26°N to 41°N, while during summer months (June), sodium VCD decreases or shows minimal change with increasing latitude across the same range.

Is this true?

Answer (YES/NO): YES